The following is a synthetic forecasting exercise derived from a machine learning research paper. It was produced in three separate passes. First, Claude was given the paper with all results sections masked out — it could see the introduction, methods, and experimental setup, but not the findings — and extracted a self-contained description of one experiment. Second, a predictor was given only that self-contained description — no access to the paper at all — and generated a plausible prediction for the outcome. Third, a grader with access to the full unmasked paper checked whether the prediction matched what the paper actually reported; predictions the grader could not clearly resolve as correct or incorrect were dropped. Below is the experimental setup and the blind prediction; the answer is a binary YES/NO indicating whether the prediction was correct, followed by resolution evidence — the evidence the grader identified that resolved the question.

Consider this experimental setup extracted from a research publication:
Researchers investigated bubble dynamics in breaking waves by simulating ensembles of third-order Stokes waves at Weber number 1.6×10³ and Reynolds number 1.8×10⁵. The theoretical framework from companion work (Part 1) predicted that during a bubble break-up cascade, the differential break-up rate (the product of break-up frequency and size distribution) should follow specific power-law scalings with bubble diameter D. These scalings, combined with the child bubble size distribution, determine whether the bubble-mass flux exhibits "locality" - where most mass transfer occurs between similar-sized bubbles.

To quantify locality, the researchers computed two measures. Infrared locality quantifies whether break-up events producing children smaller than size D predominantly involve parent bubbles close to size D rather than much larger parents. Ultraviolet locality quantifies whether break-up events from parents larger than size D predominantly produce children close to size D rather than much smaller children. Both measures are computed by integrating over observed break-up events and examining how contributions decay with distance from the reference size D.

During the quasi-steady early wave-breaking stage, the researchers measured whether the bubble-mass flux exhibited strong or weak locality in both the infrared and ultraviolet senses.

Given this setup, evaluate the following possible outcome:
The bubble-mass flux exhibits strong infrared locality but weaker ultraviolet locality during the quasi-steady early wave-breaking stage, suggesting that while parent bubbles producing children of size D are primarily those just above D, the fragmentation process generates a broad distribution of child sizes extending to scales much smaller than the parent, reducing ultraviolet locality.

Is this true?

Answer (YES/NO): NO